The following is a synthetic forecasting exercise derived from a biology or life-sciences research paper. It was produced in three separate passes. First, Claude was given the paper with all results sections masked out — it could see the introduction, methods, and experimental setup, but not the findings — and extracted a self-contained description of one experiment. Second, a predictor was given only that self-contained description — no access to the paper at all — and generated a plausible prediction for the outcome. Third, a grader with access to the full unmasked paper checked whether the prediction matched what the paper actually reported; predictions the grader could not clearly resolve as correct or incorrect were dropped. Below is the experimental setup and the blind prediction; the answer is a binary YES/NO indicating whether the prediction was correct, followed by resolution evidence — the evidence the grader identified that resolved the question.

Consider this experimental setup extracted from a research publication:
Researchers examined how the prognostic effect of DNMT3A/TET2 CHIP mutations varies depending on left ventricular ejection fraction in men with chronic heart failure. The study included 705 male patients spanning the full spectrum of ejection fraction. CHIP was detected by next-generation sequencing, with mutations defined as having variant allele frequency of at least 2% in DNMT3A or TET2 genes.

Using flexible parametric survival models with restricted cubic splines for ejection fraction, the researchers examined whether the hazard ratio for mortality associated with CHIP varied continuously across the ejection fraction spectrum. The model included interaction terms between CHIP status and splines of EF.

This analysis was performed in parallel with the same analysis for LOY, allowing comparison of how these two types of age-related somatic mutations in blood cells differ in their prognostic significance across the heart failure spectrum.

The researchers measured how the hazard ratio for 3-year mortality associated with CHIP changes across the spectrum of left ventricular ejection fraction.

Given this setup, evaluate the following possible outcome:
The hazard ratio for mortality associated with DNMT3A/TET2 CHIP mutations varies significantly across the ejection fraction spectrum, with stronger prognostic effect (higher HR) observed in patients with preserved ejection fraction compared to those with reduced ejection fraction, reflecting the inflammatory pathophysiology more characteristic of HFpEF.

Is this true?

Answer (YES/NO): NO